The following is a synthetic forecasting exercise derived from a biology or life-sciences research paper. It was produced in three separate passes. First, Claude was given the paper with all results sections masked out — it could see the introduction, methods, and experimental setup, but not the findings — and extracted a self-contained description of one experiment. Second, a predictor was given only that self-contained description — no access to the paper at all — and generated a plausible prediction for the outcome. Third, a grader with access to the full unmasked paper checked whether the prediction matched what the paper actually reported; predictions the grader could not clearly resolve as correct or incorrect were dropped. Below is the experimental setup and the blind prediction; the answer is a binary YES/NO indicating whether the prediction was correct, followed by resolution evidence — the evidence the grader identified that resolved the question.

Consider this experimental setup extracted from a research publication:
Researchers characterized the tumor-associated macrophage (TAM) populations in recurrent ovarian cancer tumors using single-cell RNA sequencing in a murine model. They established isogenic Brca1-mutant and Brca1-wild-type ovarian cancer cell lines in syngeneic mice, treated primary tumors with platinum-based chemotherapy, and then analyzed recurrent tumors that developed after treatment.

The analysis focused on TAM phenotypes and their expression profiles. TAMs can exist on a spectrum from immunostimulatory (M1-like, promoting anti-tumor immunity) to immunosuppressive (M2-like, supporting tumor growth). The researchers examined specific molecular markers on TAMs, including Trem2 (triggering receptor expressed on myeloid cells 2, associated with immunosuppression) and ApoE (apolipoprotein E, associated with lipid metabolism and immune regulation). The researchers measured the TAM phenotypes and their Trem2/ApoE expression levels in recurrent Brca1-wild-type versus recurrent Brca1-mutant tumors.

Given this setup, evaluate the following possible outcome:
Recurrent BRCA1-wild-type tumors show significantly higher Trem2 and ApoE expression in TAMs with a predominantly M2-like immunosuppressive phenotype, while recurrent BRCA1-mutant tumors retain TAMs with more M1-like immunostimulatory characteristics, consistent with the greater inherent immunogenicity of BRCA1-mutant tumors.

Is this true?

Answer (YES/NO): YES